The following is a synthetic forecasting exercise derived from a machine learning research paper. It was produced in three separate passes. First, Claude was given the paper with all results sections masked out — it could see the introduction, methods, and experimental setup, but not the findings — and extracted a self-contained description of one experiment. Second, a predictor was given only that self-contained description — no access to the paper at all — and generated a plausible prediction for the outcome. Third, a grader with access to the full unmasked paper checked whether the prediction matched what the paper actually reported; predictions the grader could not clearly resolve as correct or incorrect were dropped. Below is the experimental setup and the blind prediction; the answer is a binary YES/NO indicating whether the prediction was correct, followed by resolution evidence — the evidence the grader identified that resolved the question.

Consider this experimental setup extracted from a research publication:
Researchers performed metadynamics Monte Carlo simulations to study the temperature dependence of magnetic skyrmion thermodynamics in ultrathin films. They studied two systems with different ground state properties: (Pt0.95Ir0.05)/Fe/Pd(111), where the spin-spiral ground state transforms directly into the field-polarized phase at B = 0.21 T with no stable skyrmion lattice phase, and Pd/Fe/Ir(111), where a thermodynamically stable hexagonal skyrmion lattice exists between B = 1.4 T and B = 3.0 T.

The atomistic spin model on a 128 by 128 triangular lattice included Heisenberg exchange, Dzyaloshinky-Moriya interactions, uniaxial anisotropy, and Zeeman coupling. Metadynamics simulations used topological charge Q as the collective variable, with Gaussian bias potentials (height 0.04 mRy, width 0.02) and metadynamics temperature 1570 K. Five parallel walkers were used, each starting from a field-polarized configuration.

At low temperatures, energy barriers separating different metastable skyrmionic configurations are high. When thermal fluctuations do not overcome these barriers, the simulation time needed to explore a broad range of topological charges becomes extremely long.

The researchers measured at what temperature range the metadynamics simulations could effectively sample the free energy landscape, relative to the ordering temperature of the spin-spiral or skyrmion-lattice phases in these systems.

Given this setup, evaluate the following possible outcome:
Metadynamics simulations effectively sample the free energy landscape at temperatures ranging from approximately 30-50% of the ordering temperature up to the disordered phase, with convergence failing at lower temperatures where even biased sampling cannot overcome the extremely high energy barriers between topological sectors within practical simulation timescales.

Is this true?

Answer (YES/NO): YES